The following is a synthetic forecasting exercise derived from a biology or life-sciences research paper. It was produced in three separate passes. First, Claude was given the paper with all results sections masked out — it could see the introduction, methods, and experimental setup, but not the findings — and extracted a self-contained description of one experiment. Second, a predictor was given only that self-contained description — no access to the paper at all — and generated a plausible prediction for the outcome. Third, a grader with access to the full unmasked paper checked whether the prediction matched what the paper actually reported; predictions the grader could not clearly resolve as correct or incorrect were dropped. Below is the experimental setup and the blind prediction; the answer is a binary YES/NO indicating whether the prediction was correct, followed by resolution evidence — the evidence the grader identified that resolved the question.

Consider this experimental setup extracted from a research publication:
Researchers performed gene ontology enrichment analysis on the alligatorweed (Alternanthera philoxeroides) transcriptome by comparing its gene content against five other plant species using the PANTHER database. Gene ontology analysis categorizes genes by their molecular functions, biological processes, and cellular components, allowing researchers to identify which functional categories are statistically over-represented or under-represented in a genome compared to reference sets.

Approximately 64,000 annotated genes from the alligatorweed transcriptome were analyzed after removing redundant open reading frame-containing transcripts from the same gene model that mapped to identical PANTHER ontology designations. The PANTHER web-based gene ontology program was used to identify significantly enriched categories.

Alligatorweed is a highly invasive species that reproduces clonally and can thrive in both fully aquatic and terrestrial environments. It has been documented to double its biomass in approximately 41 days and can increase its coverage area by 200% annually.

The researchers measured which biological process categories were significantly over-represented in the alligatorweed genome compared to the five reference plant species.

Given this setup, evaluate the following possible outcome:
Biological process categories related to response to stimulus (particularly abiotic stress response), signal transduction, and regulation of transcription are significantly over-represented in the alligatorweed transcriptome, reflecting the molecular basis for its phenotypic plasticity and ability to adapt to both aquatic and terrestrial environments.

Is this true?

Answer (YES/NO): NO